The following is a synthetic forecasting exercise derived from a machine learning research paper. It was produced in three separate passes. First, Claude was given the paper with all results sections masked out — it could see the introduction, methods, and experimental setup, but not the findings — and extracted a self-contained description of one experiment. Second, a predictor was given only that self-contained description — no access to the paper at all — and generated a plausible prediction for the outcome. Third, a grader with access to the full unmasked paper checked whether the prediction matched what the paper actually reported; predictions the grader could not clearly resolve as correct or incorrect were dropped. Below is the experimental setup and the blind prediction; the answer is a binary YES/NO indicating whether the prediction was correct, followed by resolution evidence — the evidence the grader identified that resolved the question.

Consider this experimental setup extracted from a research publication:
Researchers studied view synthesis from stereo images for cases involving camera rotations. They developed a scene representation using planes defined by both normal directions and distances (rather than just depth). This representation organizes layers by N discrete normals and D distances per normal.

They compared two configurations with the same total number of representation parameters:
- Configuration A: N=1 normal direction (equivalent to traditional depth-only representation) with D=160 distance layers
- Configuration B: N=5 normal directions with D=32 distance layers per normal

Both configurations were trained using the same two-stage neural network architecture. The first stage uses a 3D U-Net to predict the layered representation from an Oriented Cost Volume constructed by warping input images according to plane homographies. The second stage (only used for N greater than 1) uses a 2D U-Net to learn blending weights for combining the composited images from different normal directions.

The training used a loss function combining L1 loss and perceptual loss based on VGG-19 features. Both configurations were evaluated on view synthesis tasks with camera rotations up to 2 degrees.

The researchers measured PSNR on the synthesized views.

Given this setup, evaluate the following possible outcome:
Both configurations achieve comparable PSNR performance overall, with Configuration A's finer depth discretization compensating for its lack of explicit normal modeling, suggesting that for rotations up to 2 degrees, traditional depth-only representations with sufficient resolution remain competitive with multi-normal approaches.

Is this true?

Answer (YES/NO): NO